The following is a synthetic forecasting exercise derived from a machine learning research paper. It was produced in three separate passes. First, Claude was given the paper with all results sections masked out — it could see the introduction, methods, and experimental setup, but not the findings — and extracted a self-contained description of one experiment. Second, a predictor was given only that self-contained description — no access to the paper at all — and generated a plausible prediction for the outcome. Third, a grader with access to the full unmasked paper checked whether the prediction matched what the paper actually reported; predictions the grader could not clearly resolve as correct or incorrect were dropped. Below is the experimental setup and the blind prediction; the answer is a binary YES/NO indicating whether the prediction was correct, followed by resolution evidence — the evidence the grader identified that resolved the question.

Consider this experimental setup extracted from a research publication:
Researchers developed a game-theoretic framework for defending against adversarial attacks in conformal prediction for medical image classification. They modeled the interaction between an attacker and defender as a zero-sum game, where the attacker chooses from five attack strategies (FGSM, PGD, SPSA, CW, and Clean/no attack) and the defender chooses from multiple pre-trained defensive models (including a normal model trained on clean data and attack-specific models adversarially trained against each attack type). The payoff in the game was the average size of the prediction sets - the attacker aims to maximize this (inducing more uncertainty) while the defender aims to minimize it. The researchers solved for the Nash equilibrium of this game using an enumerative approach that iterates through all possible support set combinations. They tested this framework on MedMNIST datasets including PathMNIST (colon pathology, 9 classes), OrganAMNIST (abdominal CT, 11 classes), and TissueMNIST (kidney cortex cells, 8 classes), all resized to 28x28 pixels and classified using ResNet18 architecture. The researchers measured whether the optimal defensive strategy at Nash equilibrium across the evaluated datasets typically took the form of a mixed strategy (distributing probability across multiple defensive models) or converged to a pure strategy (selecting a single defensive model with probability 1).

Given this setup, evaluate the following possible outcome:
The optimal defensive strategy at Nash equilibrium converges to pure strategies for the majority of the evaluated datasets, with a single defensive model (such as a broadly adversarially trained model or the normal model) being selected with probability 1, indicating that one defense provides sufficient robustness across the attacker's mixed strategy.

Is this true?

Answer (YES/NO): YES